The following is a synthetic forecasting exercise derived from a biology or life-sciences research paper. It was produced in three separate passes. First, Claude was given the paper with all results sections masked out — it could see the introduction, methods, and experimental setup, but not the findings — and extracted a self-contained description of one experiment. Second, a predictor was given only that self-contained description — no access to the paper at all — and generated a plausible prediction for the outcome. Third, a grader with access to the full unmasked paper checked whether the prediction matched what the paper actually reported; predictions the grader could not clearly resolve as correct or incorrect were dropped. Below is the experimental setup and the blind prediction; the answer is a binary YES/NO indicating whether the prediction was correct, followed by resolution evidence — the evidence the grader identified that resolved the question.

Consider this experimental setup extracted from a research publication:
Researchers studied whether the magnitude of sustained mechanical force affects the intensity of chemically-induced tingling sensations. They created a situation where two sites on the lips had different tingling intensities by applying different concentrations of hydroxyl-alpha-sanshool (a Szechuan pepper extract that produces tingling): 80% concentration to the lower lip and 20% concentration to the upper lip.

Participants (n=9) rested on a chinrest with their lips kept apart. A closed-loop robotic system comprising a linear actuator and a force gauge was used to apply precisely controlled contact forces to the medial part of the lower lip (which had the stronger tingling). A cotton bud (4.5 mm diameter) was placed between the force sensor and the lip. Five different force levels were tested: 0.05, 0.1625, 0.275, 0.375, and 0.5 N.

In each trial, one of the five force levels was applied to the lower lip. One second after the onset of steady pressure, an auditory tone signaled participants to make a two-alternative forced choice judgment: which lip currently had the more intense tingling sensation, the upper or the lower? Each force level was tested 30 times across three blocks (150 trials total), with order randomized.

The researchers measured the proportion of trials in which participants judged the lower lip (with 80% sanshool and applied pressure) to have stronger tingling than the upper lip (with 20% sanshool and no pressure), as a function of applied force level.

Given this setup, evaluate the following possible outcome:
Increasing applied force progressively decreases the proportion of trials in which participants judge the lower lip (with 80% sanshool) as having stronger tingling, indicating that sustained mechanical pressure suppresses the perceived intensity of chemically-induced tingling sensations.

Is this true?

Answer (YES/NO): YES